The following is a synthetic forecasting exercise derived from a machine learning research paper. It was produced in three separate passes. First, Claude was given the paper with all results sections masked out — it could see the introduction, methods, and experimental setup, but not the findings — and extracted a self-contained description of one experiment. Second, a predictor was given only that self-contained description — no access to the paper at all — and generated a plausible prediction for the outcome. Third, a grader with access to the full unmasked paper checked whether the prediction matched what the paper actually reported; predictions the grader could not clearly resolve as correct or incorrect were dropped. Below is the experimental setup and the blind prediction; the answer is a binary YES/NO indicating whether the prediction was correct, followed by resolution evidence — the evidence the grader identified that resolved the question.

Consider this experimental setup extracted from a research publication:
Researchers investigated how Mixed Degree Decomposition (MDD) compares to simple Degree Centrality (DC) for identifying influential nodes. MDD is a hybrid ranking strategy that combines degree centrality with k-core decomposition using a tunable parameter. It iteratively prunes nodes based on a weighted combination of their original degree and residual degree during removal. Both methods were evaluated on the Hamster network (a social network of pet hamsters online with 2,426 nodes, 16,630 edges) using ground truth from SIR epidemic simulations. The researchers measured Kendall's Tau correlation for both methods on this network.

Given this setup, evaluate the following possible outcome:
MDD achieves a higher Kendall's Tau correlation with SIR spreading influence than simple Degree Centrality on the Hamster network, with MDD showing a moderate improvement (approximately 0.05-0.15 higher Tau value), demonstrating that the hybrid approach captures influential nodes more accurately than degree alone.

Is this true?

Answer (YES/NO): NO